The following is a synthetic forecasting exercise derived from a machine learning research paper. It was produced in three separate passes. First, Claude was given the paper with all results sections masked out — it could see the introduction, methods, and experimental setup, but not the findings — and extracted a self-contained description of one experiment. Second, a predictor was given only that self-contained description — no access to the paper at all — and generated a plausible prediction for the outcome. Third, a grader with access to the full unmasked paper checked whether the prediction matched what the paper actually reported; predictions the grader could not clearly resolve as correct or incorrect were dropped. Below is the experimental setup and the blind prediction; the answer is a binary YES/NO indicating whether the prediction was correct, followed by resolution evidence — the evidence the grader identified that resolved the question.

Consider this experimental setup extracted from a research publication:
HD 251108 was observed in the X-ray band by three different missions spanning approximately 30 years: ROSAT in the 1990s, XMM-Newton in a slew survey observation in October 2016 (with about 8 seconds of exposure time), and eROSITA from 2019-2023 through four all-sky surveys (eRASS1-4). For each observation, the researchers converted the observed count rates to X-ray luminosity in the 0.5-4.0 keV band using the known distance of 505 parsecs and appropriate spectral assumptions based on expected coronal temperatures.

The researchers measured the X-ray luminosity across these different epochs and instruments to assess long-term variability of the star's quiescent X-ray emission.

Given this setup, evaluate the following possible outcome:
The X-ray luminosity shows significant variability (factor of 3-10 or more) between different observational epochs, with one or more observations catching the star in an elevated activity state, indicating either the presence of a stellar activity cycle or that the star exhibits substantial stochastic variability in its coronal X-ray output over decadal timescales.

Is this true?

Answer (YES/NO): NO